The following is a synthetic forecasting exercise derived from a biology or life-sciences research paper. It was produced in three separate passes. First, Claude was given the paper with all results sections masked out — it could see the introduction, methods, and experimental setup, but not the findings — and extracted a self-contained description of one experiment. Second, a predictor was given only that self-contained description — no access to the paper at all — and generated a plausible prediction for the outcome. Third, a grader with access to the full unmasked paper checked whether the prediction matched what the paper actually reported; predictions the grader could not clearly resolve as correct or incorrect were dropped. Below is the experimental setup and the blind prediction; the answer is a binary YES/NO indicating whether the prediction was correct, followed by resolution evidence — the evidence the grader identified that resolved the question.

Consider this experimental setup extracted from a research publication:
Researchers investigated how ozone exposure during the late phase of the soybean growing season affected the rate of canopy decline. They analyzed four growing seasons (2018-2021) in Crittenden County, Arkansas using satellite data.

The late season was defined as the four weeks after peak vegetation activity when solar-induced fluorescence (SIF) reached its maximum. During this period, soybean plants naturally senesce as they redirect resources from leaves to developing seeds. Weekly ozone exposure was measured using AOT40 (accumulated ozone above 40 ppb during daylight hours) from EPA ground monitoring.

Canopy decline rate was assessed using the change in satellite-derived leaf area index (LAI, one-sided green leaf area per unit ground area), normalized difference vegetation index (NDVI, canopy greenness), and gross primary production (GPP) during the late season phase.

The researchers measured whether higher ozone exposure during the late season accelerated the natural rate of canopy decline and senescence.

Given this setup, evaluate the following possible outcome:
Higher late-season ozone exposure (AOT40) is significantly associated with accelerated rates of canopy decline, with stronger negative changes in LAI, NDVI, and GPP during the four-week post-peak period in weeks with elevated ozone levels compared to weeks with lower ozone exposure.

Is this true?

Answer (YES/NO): NO